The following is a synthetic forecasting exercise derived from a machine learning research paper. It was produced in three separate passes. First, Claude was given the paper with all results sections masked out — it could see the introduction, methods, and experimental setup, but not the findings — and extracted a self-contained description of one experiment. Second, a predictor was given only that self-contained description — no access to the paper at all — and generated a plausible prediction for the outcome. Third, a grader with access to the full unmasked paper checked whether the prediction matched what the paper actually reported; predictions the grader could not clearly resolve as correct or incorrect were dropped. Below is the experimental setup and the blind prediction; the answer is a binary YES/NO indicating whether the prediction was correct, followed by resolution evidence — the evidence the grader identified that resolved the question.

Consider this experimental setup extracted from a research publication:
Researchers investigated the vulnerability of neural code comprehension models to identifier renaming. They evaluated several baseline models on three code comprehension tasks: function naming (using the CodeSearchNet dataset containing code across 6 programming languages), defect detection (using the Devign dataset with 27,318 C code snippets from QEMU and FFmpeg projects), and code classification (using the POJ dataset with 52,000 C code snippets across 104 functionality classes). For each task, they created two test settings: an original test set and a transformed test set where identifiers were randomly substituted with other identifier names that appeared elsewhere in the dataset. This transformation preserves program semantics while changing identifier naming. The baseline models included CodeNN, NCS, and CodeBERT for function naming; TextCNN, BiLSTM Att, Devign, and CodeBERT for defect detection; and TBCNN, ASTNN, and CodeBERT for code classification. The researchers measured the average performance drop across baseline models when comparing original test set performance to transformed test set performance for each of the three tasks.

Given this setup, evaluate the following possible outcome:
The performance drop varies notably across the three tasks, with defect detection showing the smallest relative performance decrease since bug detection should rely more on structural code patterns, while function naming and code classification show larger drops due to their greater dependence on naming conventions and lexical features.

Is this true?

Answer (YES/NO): YES